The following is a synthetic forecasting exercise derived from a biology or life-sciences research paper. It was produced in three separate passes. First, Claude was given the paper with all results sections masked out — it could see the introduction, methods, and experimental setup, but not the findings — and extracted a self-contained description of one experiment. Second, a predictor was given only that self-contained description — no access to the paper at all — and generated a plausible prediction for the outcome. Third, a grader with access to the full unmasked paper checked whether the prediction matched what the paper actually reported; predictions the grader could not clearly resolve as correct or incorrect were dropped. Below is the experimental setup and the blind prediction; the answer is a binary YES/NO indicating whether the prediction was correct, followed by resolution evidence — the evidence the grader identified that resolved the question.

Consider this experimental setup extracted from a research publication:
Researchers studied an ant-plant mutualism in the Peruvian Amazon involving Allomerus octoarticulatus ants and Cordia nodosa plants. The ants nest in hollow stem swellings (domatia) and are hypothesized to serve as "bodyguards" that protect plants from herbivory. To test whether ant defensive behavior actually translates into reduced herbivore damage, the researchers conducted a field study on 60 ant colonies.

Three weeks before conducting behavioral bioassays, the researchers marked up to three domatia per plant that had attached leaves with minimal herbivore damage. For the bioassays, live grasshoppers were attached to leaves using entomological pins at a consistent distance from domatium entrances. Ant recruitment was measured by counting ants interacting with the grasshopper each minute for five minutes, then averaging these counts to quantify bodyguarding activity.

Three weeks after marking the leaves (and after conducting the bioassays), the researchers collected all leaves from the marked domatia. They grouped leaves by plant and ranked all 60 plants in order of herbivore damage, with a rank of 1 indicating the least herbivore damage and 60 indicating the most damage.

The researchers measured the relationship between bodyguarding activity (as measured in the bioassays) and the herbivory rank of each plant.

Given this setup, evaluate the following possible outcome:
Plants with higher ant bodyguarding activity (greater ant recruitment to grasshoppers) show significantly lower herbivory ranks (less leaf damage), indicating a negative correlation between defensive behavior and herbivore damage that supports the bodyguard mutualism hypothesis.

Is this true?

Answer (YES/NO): YES